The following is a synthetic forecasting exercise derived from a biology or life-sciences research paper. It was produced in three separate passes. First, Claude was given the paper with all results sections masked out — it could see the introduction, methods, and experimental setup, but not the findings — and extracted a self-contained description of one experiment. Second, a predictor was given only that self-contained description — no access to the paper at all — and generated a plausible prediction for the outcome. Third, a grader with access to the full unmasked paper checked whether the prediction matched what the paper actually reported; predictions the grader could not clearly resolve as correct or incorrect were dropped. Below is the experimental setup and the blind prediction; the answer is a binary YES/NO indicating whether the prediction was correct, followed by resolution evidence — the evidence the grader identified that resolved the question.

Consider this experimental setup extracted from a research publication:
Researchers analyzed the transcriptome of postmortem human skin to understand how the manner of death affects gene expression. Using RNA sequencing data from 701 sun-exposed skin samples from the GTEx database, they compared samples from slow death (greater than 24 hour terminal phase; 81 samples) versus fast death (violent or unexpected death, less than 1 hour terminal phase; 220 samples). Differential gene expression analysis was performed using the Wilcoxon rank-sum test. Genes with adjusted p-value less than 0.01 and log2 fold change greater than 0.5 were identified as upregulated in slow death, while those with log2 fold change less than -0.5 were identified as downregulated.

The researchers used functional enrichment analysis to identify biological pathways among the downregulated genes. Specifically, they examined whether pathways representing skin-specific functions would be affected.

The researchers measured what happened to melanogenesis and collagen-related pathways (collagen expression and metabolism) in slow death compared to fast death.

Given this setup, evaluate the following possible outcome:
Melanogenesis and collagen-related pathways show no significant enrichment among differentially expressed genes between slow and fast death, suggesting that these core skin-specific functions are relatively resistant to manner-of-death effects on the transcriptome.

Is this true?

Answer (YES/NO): NO